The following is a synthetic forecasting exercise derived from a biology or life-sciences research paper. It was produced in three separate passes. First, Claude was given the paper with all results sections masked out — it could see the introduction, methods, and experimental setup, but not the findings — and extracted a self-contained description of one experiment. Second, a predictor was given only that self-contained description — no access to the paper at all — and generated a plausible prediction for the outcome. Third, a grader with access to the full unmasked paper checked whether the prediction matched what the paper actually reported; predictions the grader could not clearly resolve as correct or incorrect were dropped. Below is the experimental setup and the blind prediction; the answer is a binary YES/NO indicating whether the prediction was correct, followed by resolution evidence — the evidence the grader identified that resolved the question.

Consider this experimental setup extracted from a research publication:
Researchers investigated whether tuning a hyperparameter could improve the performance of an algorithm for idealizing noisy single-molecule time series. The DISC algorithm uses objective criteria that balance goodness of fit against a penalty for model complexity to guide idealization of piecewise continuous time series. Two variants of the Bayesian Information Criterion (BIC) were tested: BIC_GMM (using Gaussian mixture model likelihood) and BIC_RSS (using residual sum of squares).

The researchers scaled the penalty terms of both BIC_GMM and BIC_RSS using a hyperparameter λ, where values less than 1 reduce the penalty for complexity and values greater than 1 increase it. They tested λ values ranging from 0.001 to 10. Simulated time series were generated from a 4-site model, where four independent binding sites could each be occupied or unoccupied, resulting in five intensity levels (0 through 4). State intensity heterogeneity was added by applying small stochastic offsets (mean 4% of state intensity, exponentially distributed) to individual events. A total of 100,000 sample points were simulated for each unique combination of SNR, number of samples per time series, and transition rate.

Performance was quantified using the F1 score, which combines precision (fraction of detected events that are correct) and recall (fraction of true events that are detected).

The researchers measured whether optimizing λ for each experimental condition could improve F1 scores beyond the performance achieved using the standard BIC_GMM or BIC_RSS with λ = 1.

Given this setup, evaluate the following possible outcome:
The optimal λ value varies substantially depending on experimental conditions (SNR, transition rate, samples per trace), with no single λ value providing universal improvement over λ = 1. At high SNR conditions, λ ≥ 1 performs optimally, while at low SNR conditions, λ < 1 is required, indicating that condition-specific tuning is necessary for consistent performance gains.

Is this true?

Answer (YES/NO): NO